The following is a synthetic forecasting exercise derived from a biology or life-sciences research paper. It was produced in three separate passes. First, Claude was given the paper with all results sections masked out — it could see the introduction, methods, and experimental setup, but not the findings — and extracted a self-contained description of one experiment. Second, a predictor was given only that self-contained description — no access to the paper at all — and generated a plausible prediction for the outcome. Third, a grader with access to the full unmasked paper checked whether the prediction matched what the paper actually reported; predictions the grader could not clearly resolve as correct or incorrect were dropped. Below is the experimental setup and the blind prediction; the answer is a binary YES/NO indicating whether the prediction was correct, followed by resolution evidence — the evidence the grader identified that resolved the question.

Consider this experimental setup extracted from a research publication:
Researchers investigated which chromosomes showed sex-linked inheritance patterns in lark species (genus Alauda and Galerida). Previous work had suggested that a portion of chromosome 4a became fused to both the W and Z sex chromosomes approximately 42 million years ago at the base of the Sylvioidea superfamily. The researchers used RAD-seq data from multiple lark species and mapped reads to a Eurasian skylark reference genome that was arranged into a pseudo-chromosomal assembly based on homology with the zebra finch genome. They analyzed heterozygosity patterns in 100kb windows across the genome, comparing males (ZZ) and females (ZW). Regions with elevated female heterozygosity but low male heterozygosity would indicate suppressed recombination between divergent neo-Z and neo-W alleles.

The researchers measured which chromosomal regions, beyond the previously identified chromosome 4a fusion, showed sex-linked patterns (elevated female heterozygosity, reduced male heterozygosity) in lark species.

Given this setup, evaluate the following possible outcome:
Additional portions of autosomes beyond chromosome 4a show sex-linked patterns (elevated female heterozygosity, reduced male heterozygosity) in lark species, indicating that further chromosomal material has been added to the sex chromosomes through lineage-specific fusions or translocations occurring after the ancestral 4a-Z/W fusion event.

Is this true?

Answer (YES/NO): YES